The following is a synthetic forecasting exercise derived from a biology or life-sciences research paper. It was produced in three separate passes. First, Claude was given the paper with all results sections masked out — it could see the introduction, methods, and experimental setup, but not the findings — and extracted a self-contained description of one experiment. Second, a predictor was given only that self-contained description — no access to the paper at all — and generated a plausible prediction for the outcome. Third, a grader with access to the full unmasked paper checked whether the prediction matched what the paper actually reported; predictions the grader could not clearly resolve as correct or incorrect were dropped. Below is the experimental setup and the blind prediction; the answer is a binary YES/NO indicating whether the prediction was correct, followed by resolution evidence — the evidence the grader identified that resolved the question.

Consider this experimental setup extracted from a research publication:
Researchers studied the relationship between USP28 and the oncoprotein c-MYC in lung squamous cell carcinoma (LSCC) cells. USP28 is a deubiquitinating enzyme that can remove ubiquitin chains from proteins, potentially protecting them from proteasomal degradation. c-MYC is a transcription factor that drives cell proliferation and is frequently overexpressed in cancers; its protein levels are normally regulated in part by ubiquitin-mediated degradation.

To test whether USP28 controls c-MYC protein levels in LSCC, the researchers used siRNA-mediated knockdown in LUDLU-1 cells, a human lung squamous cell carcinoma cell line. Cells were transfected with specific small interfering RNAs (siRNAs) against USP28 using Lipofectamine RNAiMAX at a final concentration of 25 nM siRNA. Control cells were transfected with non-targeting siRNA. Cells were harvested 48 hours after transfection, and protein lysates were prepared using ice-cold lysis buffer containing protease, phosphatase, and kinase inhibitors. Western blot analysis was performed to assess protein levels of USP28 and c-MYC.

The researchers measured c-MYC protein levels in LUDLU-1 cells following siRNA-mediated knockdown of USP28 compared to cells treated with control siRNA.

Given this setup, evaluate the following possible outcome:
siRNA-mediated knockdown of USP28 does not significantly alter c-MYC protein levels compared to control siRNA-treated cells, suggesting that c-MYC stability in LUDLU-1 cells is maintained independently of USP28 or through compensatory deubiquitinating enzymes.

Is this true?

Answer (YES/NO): NO